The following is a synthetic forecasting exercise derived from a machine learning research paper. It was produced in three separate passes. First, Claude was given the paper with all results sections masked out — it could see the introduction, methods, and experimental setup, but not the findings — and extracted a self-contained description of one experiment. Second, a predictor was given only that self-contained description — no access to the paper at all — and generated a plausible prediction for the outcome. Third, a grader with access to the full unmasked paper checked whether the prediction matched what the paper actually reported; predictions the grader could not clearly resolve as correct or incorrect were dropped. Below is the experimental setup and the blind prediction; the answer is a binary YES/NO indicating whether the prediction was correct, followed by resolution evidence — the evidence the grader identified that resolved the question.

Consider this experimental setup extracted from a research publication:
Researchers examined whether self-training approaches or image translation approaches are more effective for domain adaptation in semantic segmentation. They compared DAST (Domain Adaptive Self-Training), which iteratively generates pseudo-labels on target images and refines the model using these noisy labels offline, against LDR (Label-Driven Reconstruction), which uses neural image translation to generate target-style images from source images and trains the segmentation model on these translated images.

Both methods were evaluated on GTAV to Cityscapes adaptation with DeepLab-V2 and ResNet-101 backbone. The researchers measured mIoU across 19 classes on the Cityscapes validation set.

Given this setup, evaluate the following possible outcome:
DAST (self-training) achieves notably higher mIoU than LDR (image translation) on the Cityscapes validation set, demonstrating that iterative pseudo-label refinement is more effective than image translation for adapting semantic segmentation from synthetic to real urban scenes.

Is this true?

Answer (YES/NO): NO